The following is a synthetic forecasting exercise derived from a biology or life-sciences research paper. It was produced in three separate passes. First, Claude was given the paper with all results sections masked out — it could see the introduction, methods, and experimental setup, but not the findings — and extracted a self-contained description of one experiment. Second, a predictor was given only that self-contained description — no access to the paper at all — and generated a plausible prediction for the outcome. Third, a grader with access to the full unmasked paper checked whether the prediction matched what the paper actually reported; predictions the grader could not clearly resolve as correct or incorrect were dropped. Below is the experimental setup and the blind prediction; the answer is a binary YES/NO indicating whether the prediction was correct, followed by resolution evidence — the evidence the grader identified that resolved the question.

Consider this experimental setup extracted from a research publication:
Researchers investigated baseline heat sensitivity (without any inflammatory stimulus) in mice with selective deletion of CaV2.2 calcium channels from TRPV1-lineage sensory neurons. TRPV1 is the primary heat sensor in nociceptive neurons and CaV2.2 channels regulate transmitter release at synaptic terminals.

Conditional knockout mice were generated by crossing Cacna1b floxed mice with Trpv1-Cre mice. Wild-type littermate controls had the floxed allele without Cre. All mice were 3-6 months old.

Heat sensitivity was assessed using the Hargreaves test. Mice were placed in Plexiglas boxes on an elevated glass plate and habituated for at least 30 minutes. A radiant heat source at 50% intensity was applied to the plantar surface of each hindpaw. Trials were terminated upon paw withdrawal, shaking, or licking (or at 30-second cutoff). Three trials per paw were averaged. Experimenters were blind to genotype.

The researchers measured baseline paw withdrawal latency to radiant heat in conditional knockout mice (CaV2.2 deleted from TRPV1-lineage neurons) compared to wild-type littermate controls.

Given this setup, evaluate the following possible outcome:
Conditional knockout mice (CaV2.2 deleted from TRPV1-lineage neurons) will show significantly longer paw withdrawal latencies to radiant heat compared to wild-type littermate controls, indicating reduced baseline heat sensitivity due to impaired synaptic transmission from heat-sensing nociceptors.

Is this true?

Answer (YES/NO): YES